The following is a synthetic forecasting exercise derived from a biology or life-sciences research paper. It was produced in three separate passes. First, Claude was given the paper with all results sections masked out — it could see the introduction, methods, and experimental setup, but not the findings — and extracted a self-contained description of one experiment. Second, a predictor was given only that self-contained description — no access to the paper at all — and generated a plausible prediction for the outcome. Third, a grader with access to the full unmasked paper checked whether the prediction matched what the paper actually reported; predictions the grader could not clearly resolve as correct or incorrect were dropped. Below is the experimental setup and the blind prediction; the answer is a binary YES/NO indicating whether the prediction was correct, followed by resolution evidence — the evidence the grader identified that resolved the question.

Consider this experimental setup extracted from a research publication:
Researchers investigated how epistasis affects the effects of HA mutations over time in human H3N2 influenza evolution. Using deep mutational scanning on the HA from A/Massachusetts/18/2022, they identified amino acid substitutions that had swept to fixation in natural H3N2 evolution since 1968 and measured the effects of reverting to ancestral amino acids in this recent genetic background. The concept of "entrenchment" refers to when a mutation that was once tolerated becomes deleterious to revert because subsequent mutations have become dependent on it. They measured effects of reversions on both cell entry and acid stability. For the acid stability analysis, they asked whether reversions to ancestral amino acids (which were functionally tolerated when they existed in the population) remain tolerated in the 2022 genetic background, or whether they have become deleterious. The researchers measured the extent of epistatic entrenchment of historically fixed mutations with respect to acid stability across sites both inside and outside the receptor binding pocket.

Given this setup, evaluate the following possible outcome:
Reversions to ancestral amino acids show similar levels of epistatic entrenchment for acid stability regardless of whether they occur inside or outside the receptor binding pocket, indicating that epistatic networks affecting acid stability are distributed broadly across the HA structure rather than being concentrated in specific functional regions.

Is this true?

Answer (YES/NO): NO